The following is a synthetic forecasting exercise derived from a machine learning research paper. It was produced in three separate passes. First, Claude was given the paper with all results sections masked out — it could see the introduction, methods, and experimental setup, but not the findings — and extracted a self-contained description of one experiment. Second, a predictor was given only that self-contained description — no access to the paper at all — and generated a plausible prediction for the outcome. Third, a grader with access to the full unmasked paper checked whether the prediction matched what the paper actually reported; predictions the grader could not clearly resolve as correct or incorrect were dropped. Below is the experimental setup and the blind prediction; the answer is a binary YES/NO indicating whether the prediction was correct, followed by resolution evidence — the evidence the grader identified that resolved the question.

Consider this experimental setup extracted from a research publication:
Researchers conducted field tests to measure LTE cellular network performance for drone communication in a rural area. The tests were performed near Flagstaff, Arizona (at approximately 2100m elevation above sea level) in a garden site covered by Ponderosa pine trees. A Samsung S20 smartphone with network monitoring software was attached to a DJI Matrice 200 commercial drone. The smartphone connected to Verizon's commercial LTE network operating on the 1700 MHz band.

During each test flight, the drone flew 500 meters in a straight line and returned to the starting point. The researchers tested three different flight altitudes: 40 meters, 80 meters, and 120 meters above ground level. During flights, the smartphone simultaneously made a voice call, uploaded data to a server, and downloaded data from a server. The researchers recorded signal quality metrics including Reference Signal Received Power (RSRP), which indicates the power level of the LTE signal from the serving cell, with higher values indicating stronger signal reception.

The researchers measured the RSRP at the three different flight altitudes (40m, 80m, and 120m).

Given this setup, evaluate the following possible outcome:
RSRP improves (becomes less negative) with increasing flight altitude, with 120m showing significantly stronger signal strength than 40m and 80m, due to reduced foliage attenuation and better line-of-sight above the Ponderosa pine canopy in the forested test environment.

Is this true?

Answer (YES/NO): YES